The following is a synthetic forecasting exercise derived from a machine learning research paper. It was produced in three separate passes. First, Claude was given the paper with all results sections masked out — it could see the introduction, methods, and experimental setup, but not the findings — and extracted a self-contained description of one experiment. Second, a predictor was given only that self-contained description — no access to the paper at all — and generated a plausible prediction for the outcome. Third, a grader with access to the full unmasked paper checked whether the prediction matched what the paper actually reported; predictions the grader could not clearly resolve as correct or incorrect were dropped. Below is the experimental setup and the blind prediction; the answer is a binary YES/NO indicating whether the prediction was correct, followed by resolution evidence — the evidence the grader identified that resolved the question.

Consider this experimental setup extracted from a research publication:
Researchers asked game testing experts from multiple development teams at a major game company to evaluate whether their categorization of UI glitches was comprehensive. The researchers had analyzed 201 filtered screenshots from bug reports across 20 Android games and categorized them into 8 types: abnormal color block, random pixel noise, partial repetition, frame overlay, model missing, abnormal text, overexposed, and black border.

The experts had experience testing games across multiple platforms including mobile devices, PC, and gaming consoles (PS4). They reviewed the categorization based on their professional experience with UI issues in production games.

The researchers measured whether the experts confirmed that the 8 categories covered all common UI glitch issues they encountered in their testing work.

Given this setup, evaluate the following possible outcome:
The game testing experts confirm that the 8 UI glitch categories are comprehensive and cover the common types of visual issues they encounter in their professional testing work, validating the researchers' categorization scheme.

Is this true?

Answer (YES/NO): YES